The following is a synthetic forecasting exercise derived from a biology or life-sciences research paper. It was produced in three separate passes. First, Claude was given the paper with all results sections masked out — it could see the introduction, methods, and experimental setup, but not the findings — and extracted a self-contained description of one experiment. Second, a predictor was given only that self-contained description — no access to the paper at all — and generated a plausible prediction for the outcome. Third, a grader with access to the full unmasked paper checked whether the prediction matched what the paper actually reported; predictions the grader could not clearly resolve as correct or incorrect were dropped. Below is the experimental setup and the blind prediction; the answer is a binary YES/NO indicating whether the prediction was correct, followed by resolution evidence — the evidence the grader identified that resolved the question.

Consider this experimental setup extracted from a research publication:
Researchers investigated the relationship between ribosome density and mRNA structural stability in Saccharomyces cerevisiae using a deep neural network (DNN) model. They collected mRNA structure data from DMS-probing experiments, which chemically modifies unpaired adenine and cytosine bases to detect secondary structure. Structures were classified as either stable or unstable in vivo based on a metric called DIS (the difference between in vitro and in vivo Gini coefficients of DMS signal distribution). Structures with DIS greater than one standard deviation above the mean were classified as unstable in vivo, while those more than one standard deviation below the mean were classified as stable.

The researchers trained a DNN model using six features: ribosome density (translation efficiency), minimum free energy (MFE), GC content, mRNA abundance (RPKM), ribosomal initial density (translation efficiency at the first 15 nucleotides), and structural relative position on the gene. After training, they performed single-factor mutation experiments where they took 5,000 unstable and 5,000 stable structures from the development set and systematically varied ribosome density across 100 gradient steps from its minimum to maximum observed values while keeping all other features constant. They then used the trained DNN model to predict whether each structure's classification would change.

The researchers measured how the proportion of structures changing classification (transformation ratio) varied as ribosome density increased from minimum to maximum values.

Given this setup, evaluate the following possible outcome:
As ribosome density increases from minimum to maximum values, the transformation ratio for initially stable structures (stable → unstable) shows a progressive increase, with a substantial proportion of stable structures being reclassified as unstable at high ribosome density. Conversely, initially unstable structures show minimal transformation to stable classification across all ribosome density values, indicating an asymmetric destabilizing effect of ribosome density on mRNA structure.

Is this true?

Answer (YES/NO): NO